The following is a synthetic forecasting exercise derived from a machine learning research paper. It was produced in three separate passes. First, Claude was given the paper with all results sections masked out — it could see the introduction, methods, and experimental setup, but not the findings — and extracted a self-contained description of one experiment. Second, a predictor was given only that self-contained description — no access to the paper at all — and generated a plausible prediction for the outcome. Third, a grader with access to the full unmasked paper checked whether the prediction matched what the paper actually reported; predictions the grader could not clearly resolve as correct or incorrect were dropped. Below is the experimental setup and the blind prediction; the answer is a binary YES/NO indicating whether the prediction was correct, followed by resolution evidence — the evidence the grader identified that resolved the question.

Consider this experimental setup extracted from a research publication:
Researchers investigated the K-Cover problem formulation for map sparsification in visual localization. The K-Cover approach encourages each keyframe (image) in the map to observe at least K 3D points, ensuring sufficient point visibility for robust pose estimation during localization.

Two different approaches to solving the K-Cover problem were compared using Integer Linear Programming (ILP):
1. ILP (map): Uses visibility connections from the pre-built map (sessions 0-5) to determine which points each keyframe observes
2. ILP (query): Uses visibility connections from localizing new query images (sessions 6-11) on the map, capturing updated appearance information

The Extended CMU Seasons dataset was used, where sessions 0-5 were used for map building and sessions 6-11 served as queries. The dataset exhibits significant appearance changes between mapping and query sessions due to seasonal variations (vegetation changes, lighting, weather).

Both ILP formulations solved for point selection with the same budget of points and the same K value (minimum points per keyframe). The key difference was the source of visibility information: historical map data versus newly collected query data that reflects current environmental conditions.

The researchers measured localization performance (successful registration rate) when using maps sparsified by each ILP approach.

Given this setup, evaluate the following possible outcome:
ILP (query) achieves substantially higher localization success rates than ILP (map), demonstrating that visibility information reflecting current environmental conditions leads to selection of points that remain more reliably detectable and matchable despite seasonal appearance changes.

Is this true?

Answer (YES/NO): YES